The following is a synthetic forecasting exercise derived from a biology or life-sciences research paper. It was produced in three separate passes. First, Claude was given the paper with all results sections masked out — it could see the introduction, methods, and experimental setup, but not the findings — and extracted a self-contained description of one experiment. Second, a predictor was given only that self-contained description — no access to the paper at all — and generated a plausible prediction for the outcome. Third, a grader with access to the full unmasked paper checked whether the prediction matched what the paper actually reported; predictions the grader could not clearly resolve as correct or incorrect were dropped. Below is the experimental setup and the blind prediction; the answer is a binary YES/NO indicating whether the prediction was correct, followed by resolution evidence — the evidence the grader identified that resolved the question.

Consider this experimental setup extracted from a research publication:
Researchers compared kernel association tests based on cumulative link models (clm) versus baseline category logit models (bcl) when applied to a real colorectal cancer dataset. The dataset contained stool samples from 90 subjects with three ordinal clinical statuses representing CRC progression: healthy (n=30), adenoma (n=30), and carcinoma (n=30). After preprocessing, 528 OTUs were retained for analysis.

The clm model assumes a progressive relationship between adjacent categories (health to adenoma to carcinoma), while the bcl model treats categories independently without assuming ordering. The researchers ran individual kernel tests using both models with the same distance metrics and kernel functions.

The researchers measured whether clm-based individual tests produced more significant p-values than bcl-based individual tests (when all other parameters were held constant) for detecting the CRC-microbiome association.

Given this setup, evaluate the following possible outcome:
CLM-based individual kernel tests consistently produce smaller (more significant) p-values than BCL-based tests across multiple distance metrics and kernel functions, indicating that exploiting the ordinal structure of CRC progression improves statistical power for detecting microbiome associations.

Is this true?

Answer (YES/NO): NO